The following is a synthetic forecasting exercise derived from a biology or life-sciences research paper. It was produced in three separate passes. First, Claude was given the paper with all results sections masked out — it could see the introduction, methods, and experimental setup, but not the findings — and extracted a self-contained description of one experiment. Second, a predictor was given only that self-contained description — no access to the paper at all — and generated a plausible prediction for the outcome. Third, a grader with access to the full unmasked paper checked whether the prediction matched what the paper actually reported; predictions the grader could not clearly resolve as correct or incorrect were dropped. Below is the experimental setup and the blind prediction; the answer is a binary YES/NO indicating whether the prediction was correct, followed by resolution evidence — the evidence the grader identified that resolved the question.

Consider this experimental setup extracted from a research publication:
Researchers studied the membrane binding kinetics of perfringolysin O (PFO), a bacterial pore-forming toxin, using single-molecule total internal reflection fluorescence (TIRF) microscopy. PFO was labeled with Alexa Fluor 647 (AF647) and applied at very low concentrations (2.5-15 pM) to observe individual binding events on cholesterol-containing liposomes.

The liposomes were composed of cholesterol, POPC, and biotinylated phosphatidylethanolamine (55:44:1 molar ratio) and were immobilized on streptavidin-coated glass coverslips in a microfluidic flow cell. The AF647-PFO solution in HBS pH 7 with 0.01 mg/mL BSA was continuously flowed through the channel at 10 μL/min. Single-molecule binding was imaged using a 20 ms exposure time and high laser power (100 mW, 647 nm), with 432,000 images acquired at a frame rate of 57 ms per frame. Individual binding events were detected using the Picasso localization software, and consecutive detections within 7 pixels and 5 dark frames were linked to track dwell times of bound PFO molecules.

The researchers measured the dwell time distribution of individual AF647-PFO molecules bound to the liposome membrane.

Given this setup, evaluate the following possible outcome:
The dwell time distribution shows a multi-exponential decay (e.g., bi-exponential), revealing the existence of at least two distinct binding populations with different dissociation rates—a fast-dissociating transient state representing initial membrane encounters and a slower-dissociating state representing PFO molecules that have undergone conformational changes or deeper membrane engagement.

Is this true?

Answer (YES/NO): NO